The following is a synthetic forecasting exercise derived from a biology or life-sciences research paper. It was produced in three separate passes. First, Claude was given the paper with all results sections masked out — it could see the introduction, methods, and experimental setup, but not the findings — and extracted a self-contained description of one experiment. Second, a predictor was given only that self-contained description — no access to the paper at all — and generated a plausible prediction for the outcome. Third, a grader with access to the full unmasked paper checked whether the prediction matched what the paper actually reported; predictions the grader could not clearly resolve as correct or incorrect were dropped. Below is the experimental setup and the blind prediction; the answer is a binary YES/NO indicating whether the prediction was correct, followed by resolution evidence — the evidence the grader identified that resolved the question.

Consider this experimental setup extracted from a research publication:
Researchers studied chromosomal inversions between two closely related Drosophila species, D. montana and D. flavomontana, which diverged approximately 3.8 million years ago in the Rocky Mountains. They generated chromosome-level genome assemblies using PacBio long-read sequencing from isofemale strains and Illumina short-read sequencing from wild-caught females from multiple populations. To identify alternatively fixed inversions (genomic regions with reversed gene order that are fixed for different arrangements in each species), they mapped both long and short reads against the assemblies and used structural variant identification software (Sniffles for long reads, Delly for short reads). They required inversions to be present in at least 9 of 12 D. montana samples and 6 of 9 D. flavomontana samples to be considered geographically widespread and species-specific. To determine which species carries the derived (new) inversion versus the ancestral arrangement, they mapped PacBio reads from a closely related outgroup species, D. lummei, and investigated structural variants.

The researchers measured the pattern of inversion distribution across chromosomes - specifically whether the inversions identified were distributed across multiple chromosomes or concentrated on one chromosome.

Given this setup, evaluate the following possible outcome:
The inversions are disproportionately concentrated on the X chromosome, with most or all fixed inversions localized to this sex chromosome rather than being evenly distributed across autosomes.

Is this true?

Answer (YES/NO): YES